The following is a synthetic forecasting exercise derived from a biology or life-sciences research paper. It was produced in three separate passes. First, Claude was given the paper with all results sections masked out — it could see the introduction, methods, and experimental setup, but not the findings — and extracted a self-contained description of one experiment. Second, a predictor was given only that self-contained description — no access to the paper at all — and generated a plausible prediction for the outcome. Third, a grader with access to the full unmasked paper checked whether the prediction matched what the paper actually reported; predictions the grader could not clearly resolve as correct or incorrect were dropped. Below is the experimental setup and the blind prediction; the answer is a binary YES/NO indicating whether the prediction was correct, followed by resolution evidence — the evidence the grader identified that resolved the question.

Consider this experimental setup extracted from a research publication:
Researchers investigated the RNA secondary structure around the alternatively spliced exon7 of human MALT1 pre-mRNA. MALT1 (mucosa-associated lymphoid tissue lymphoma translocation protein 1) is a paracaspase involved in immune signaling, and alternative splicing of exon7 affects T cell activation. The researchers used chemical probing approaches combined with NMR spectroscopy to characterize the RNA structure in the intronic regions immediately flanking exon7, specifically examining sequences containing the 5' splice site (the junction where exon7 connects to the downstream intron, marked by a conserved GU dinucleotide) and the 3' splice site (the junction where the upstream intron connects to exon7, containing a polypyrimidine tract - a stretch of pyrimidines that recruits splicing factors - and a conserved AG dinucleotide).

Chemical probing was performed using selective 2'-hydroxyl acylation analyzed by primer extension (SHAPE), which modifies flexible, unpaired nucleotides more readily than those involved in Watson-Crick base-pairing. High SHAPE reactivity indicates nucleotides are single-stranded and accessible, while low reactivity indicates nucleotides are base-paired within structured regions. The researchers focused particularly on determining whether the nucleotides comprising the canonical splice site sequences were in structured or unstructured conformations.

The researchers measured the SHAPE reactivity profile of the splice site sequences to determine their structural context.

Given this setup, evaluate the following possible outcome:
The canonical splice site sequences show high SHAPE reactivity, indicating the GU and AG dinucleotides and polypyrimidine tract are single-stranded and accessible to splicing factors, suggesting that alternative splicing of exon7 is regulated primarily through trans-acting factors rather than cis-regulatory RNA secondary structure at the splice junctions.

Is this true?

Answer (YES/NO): NO